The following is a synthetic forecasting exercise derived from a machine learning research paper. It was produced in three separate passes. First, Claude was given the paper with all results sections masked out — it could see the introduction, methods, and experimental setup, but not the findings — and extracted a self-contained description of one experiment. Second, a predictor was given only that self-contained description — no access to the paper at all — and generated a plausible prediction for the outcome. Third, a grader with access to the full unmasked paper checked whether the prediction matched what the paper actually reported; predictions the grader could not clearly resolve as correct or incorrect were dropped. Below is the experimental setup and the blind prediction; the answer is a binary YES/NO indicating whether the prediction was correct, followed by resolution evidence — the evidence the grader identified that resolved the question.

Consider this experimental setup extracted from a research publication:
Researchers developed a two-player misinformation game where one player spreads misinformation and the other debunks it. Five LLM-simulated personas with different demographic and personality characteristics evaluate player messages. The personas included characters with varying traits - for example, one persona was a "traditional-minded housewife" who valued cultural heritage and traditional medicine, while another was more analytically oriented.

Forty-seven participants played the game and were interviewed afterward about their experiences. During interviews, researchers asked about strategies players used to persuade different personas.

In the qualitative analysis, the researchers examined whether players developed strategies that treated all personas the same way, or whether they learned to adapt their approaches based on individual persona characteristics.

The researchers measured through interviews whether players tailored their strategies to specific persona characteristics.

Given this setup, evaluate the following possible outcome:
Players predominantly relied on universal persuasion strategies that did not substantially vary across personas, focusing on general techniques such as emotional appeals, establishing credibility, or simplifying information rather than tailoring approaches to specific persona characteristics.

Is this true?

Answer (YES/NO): NO